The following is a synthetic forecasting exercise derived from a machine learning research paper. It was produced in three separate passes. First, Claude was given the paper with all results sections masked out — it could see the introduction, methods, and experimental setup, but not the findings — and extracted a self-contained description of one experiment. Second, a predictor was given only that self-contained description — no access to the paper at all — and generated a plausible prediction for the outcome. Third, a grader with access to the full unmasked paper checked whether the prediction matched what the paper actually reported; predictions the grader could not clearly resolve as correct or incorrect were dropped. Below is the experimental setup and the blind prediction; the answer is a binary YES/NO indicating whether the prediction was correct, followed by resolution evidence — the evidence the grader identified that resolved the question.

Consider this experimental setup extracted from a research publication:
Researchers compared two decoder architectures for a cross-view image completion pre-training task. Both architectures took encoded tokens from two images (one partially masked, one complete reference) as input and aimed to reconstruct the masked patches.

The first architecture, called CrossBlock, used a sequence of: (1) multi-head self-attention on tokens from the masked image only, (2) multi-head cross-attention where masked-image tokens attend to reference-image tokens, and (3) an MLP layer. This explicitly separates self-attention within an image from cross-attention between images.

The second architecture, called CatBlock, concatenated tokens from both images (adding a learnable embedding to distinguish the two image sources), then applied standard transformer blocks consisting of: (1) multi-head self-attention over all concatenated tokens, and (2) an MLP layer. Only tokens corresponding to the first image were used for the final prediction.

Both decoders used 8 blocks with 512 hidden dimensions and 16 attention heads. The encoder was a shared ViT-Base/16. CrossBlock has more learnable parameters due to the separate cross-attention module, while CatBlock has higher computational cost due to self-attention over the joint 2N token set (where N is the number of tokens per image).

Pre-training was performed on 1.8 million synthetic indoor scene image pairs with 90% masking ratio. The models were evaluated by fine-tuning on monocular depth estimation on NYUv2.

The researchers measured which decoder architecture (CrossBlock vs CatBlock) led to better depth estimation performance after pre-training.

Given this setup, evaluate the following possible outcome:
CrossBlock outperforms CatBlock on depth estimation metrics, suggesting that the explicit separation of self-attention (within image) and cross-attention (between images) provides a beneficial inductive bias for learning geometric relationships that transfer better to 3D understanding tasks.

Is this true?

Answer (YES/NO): NO